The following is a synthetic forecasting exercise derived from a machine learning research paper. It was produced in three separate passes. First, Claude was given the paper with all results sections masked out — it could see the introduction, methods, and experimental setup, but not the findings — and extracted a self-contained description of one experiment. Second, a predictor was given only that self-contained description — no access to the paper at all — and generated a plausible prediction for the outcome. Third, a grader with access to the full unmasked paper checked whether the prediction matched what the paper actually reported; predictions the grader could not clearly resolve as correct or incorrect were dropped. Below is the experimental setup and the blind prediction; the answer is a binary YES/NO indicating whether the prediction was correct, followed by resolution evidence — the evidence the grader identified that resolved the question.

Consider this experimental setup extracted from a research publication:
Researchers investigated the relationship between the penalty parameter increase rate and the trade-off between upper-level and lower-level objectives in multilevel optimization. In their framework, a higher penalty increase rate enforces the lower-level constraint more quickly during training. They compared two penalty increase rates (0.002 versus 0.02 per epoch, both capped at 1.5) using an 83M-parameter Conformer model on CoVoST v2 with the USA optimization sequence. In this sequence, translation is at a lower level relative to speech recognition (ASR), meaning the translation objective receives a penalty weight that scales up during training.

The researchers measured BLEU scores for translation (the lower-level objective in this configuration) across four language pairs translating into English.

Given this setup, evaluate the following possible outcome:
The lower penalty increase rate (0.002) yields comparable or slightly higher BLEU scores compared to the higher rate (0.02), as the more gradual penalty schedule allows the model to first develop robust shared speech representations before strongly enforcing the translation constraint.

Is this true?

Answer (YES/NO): NO